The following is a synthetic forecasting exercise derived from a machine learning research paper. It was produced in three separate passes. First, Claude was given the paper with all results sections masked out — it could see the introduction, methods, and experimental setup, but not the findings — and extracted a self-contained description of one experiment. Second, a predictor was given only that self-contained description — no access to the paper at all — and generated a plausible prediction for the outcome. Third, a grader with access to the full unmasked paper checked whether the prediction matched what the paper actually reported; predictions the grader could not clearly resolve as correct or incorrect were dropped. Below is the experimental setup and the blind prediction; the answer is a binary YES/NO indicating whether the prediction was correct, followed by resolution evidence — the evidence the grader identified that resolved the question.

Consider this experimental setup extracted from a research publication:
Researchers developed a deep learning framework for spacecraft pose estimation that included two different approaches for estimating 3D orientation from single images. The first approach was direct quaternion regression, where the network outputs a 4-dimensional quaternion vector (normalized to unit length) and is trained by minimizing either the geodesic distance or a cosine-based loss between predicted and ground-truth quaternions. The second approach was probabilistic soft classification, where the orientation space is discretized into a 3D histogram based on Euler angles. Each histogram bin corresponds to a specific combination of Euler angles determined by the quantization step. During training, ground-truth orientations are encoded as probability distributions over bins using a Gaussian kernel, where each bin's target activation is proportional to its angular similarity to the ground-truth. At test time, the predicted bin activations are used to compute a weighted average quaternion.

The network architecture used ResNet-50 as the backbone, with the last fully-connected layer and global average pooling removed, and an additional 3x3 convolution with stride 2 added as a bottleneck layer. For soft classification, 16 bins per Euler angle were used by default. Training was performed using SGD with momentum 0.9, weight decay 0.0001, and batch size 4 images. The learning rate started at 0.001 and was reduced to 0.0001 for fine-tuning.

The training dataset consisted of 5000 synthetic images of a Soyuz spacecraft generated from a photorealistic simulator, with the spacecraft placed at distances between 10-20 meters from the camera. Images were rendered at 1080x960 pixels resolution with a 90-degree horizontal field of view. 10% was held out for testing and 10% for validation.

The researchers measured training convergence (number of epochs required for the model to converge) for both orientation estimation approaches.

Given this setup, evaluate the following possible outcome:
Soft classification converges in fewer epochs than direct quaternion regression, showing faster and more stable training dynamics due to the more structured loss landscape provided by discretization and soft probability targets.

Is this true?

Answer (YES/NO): NO